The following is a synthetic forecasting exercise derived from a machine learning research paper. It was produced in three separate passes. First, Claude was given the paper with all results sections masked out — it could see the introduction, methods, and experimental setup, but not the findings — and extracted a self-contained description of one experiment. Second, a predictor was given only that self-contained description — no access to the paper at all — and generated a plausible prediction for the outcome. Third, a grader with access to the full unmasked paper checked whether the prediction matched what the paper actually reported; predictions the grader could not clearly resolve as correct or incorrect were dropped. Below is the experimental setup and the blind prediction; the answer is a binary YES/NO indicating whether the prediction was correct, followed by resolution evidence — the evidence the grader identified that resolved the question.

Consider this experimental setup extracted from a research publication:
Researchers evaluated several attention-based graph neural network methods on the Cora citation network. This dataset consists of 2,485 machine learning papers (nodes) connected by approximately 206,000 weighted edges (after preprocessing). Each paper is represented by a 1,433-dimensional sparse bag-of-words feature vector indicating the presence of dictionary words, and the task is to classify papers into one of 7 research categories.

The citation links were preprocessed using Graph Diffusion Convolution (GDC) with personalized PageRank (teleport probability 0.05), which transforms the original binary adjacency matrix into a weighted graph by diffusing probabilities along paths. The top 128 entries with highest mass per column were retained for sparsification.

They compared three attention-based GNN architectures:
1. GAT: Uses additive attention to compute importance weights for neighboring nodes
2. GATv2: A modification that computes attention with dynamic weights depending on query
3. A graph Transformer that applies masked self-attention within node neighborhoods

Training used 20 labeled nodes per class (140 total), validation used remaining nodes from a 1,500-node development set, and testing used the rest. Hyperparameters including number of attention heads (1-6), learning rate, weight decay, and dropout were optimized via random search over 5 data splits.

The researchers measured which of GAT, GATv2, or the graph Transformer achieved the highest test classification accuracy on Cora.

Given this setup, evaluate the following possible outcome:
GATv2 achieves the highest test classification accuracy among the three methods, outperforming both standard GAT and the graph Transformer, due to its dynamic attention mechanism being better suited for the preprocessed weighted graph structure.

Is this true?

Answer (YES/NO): NO